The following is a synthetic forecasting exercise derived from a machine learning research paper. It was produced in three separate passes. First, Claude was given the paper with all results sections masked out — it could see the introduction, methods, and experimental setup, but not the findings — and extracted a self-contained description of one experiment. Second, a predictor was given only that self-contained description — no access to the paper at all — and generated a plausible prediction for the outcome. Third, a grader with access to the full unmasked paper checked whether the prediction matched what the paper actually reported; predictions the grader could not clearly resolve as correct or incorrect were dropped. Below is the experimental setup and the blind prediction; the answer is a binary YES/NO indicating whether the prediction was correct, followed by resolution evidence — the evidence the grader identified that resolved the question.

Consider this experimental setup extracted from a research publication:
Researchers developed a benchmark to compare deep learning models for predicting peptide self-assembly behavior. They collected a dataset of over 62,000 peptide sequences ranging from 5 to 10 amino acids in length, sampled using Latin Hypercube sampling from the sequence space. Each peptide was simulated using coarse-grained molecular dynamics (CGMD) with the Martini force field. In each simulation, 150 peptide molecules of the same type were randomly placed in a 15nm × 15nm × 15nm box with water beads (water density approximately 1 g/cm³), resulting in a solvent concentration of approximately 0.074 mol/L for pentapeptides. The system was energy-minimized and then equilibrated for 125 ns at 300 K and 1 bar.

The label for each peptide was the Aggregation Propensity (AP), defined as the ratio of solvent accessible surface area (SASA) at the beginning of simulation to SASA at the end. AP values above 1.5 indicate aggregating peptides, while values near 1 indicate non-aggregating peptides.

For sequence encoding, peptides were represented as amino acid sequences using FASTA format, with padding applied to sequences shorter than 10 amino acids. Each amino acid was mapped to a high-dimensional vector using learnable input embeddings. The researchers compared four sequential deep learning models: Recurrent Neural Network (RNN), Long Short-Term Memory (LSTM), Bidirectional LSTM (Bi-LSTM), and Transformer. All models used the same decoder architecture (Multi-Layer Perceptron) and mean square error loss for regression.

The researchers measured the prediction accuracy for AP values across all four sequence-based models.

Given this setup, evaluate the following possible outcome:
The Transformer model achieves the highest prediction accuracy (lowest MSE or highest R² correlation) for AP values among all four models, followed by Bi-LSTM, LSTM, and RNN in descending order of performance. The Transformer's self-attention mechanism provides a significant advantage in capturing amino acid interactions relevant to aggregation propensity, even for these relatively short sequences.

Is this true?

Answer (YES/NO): NO